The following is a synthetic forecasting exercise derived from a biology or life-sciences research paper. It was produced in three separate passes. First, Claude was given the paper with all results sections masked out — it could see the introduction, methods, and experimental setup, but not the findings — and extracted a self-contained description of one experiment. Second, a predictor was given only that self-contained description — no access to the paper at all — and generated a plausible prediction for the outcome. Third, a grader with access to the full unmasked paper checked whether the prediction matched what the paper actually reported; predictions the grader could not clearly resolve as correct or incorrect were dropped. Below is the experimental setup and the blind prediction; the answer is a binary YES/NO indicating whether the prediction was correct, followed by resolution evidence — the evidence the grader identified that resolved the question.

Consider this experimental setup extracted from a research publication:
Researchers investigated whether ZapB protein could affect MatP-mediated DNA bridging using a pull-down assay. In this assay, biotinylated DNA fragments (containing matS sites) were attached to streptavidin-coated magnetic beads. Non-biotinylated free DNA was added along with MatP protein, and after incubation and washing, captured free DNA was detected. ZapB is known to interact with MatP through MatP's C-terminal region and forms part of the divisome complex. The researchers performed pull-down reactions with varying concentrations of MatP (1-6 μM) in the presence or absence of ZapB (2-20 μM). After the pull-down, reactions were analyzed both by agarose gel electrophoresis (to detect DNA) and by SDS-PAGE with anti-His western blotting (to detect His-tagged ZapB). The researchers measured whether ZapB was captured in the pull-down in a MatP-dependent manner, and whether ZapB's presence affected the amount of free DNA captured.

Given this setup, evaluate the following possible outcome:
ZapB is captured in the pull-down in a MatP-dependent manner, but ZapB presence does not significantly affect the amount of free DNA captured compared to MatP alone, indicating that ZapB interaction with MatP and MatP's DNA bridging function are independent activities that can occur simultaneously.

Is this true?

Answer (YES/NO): NO